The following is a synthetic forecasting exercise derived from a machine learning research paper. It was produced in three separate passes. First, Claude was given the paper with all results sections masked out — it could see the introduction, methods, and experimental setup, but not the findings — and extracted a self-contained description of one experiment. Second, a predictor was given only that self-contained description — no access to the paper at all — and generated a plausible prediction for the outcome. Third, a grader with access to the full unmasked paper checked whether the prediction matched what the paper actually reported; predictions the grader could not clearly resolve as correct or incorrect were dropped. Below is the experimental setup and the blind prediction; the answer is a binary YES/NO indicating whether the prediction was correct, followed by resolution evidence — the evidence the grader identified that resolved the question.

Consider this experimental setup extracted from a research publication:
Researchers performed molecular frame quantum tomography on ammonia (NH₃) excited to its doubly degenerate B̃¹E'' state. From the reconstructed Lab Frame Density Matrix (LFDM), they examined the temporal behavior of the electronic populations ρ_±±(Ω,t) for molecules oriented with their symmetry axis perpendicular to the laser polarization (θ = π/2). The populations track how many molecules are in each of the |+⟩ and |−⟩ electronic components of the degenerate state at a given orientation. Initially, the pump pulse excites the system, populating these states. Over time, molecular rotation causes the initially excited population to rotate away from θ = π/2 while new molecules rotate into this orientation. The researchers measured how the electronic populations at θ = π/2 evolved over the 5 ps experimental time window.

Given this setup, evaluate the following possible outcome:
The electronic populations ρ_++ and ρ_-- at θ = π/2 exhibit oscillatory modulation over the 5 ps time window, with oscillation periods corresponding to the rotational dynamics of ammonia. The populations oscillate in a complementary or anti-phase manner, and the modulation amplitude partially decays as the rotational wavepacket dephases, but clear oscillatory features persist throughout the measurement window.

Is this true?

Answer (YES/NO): NO